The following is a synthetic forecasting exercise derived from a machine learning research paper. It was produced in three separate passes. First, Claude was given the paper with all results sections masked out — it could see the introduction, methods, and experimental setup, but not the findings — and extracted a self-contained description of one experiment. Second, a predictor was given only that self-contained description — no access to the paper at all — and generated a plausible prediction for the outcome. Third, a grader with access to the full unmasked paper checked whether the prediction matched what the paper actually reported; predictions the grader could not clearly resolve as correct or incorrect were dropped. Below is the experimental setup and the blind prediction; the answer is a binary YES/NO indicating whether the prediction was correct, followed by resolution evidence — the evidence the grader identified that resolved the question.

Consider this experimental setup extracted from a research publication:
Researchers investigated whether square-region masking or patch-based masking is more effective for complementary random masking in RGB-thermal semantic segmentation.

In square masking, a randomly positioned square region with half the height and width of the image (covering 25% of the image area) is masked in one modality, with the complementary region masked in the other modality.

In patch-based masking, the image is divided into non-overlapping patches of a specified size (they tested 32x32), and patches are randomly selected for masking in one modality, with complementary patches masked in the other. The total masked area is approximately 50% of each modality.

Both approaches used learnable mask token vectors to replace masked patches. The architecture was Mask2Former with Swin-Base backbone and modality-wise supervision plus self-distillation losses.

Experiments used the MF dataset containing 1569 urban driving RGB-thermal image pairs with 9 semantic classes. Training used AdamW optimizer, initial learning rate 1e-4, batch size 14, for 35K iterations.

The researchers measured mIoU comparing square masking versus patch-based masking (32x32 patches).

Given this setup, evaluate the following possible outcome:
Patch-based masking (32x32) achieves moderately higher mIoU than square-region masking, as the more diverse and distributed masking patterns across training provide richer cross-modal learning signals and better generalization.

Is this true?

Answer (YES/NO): YES